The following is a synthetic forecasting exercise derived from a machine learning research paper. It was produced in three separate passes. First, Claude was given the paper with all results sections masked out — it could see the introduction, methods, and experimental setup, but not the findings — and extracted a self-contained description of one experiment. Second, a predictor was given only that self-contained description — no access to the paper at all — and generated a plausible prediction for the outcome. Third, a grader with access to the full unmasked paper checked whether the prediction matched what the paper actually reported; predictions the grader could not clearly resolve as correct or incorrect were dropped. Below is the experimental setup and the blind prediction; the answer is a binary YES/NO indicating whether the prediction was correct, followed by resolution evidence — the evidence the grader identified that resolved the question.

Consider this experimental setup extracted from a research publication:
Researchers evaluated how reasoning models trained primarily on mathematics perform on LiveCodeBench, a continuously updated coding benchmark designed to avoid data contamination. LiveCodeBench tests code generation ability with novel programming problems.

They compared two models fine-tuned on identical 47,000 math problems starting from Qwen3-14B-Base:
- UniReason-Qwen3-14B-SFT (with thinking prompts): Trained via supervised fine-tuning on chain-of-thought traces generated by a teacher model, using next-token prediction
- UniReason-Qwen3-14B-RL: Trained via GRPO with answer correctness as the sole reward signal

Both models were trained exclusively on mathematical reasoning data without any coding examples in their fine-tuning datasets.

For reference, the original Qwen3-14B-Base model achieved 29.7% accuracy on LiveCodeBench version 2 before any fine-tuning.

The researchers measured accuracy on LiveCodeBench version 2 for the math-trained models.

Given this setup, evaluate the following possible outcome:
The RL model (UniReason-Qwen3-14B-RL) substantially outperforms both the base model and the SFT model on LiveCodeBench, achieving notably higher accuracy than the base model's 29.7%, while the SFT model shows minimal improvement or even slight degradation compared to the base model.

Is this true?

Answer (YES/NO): YES